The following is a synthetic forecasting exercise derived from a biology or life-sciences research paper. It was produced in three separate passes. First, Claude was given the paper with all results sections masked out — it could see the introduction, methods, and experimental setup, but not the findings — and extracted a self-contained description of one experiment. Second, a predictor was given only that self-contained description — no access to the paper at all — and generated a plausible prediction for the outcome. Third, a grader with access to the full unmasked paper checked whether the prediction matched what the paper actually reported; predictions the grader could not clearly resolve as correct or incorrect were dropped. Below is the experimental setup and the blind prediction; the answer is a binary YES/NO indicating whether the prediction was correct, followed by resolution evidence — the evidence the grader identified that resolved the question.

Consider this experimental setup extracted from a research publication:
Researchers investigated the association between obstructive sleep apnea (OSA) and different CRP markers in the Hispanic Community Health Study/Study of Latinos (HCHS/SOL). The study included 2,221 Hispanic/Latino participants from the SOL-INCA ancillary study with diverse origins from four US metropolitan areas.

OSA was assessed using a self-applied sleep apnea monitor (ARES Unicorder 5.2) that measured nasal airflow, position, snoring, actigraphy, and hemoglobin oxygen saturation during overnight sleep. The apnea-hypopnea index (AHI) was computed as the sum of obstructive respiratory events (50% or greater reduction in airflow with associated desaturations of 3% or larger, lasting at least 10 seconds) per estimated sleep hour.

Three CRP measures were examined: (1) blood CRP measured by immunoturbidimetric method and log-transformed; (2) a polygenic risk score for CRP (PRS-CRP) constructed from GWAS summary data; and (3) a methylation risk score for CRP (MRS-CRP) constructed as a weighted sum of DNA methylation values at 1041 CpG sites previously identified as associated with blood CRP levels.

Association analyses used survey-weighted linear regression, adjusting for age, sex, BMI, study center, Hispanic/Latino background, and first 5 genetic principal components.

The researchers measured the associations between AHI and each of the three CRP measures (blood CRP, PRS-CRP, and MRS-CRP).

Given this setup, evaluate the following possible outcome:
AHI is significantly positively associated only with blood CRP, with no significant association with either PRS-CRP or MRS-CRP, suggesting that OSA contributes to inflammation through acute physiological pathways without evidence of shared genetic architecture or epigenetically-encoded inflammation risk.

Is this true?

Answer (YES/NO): NO